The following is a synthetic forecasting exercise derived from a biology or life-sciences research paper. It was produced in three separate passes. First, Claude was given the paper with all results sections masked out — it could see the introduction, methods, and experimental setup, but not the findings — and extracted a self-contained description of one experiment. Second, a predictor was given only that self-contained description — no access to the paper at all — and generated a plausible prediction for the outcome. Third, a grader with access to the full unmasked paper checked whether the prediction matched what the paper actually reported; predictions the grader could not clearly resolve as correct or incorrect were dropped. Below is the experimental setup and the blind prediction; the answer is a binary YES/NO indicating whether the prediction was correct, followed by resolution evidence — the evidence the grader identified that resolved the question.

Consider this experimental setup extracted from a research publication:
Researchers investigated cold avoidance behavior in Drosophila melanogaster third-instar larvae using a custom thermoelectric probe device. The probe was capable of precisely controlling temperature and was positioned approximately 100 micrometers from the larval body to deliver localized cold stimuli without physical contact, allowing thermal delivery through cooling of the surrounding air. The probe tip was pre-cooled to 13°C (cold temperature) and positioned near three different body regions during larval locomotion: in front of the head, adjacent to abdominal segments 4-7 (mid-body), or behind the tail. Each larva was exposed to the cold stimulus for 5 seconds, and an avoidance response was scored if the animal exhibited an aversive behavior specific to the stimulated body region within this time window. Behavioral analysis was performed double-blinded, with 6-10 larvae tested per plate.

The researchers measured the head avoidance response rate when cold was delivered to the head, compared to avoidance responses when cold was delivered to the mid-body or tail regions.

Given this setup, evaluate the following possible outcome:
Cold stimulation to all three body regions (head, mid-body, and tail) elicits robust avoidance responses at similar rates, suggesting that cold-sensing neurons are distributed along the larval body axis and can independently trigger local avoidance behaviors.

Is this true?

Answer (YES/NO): NO